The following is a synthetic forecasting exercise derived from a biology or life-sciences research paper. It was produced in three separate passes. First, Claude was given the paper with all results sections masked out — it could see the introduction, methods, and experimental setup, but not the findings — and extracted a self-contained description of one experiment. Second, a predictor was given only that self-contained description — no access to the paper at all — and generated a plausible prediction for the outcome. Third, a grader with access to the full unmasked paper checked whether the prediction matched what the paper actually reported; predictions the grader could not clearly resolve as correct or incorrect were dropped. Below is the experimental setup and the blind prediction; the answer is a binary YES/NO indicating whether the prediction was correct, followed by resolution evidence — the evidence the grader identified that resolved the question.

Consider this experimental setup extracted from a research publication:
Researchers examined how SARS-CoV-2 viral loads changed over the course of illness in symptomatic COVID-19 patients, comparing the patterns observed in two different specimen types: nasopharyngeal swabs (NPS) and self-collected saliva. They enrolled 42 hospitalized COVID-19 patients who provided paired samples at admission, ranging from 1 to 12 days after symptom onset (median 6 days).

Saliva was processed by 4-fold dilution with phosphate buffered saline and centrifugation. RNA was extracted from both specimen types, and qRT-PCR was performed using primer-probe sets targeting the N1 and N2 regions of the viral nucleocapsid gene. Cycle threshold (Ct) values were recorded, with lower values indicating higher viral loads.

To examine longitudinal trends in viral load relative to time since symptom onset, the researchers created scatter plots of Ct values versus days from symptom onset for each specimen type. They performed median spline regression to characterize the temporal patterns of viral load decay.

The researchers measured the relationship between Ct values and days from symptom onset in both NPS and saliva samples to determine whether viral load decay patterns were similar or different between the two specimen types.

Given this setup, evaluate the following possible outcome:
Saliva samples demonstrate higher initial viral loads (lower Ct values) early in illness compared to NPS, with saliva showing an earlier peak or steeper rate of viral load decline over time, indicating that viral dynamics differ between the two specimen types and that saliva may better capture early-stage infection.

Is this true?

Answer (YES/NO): NO